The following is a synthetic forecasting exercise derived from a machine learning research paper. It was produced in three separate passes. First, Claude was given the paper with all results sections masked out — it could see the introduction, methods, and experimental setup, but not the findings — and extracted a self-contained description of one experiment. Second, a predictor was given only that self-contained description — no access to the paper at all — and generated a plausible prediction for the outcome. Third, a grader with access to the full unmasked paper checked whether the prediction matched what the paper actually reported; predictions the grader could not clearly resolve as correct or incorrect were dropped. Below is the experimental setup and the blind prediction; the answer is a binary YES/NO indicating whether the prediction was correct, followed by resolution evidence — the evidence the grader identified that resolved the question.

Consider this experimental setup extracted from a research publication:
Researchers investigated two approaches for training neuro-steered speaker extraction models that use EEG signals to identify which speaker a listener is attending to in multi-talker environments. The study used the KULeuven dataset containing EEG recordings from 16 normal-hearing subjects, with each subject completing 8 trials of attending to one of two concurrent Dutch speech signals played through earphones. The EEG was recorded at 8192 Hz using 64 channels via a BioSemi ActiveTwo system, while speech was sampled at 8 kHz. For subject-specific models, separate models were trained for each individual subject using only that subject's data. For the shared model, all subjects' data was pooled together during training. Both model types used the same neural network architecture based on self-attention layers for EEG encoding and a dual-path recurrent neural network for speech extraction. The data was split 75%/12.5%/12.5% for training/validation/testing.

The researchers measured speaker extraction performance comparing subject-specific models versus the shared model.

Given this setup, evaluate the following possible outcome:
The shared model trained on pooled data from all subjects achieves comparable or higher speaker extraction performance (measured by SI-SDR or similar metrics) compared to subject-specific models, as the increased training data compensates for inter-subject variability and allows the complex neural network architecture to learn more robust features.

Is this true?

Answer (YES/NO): YES